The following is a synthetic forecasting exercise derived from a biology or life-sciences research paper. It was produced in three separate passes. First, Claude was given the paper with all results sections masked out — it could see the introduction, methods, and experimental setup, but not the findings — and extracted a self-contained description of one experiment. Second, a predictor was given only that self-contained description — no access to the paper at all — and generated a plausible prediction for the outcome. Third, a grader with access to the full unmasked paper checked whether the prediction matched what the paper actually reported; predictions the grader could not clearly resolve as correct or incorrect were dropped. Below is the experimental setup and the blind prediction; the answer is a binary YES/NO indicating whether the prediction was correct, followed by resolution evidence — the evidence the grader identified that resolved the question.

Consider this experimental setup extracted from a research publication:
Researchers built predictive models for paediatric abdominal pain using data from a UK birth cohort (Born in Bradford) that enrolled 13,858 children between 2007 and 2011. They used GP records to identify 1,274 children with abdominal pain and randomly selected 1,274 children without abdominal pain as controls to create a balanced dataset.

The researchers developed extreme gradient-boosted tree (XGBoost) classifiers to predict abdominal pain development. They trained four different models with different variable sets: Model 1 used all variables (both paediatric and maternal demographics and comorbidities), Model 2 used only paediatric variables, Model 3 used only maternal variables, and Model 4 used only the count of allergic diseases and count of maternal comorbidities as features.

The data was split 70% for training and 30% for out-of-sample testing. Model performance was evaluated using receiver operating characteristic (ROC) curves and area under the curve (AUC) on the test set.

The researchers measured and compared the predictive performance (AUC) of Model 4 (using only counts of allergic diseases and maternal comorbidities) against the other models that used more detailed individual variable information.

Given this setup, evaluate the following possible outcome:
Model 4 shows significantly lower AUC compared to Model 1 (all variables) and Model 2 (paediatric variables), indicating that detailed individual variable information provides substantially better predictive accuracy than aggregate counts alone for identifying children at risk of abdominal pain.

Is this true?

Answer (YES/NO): NO